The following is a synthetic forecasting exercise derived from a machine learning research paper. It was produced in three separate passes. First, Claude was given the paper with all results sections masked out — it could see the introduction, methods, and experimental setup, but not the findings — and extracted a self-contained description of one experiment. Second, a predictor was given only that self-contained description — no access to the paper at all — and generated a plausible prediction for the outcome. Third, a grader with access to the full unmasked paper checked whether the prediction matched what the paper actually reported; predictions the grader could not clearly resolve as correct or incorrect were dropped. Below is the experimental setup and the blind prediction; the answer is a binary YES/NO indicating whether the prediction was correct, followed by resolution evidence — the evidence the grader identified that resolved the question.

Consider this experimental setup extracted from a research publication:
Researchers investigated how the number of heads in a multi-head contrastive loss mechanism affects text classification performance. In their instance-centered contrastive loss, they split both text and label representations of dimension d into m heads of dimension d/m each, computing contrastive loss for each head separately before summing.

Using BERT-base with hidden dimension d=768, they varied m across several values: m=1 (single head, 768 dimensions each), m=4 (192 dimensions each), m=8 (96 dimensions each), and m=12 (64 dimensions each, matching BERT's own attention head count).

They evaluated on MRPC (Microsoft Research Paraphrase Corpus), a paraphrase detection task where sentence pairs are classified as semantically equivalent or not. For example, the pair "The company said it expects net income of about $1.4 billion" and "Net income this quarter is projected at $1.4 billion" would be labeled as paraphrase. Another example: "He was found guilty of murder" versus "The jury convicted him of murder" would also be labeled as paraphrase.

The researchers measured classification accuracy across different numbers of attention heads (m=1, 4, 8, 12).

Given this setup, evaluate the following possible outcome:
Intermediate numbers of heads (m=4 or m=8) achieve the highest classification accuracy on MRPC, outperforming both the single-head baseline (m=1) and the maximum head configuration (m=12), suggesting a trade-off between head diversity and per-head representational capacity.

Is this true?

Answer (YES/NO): NO